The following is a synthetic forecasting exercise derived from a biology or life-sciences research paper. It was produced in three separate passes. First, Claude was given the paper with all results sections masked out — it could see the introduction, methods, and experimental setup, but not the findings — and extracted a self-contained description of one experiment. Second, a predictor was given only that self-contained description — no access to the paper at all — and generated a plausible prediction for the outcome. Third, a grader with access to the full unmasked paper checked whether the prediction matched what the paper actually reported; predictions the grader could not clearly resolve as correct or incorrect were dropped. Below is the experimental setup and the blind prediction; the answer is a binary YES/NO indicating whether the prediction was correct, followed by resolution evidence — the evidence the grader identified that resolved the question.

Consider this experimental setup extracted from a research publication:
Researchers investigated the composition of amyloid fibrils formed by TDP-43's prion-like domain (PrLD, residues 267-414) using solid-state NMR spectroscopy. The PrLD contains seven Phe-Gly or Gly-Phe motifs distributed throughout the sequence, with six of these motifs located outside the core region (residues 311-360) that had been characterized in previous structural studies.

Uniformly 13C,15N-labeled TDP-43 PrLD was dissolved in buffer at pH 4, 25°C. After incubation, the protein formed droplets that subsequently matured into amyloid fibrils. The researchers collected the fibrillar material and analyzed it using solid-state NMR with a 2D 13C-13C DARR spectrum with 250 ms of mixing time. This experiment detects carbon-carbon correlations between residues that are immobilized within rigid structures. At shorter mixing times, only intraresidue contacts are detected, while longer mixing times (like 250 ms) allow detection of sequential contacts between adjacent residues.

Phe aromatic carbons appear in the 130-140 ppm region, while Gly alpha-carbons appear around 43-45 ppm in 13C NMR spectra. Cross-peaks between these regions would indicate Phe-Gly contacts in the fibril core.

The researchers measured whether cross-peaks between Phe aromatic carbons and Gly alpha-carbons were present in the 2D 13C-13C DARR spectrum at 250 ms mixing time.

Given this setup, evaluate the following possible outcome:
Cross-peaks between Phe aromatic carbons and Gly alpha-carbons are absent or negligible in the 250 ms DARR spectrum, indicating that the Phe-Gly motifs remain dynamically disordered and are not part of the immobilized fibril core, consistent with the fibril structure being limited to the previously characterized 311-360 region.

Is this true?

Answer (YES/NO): NO